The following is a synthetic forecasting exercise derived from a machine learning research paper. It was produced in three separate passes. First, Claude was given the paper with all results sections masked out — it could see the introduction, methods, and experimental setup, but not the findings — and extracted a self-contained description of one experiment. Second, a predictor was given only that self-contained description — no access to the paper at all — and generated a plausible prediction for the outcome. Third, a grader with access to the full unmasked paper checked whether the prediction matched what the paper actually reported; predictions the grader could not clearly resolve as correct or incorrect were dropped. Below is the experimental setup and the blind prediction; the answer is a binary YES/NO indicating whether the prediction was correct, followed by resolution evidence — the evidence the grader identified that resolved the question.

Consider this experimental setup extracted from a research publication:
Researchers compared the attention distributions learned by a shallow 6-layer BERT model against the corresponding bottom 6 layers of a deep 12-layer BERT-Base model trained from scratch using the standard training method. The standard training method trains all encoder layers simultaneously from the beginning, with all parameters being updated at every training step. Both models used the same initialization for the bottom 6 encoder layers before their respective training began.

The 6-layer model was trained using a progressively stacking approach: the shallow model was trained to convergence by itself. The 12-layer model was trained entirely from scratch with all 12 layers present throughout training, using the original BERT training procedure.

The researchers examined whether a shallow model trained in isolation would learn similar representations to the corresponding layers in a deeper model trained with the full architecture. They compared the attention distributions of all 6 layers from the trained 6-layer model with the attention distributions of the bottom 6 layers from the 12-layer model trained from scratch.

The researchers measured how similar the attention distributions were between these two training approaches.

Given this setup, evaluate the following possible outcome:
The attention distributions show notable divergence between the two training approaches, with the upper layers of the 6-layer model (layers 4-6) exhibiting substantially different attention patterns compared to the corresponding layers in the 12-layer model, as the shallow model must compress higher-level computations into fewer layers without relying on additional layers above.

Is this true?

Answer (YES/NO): NO